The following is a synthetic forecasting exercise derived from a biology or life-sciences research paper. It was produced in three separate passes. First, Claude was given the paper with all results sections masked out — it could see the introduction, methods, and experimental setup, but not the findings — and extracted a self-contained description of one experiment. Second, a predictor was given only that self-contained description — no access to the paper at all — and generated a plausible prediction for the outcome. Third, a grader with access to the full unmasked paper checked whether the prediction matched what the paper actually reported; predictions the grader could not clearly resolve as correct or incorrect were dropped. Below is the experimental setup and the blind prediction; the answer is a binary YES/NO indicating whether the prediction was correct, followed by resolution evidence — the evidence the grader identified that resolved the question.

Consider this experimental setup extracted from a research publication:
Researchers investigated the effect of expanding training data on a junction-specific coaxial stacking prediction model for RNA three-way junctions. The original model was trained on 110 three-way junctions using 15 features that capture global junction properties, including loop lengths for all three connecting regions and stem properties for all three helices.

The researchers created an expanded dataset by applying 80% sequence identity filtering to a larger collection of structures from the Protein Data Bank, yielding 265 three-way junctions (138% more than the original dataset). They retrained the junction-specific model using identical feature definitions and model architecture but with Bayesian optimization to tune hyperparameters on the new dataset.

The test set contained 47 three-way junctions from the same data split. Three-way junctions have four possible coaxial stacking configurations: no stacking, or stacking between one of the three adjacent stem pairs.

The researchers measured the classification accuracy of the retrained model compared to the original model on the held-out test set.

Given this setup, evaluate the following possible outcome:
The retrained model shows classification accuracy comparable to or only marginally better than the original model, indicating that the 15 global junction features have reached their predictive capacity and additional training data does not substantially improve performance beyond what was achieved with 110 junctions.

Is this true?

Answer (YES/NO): YES